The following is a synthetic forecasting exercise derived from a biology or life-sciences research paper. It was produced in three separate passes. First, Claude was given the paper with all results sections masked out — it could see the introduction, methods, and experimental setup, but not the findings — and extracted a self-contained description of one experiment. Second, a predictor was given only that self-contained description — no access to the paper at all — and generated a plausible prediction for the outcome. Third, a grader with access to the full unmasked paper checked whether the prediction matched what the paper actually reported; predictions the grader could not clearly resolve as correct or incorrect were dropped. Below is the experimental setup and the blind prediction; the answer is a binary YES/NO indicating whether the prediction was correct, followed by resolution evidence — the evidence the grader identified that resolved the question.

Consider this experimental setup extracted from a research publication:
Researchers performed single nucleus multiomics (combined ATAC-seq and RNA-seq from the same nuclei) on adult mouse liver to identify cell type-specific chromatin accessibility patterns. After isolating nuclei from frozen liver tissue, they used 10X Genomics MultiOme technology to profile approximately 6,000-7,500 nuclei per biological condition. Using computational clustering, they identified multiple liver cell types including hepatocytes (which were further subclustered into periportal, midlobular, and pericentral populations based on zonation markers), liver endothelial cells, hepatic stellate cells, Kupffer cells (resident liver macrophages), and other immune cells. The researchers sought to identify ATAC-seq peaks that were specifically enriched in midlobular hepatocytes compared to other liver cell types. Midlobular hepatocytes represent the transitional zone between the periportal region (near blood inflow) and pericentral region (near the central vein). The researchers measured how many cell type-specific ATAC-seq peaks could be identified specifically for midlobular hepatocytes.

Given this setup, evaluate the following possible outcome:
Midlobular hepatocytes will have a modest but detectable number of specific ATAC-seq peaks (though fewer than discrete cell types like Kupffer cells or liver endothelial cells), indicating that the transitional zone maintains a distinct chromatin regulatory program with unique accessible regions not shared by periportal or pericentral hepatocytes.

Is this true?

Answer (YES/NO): NO